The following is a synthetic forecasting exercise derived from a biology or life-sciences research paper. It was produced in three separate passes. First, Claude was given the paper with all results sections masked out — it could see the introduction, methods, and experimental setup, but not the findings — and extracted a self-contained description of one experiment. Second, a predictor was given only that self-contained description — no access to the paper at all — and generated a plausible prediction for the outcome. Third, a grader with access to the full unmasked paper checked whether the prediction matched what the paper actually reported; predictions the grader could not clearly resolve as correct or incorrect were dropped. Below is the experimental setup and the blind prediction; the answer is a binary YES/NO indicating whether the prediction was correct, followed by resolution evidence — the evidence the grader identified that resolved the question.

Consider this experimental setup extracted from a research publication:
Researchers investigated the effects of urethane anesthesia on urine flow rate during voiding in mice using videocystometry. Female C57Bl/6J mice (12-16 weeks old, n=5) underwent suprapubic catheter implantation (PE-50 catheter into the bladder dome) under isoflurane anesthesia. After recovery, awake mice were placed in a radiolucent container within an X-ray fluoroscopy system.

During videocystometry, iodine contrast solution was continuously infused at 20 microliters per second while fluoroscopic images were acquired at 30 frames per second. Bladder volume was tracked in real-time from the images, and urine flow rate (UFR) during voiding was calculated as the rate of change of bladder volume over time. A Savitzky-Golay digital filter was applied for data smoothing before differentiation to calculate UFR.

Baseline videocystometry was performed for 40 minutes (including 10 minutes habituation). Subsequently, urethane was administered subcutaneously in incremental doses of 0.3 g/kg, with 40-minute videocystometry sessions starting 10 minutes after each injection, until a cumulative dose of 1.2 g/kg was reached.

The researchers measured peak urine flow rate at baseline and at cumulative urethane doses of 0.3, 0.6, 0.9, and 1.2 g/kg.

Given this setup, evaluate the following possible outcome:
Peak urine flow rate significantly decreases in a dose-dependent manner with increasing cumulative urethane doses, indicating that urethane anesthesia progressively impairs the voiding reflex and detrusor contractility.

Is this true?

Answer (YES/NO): NO